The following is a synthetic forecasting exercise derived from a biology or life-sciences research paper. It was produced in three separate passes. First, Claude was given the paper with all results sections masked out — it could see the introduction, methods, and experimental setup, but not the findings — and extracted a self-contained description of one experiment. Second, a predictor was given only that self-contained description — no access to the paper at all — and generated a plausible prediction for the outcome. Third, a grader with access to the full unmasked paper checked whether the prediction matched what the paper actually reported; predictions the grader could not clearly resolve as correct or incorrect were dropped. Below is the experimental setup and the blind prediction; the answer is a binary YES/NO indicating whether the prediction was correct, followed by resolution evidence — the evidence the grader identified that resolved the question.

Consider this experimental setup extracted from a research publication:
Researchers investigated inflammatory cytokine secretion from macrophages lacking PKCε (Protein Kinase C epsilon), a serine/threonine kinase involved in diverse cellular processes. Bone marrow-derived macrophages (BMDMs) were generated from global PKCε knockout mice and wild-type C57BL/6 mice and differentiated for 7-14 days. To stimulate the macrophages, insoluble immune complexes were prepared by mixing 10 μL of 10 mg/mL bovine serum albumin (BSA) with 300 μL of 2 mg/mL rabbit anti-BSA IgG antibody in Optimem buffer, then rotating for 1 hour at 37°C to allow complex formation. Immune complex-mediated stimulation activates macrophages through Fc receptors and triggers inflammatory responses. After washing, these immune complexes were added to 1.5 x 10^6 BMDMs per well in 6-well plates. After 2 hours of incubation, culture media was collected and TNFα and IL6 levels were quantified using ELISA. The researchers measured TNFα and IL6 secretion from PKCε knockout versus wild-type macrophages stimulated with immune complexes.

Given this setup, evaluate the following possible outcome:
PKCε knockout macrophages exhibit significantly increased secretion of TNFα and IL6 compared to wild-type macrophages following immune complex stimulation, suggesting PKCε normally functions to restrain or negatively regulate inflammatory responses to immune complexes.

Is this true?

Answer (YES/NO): NO